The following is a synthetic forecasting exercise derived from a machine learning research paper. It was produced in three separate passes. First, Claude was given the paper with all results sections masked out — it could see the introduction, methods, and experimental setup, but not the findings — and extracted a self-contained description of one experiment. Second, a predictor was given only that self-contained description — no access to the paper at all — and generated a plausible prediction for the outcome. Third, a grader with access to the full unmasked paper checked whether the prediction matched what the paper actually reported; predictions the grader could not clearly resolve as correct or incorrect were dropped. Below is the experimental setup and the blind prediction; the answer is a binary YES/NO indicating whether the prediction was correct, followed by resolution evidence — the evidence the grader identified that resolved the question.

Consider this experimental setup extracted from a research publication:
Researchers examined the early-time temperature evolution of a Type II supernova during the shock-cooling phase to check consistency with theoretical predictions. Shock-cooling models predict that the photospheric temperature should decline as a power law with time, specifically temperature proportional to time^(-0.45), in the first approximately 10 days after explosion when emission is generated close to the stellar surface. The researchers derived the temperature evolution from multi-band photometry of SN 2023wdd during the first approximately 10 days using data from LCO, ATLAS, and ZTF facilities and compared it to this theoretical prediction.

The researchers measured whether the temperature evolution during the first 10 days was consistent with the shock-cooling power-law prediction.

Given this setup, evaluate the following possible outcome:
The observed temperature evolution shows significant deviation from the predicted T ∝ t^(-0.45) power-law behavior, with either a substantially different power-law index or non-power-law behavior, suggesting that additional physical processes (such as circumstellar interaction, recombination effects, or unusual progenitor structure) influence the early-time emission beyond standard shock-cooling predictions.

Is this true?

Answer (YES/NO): NO